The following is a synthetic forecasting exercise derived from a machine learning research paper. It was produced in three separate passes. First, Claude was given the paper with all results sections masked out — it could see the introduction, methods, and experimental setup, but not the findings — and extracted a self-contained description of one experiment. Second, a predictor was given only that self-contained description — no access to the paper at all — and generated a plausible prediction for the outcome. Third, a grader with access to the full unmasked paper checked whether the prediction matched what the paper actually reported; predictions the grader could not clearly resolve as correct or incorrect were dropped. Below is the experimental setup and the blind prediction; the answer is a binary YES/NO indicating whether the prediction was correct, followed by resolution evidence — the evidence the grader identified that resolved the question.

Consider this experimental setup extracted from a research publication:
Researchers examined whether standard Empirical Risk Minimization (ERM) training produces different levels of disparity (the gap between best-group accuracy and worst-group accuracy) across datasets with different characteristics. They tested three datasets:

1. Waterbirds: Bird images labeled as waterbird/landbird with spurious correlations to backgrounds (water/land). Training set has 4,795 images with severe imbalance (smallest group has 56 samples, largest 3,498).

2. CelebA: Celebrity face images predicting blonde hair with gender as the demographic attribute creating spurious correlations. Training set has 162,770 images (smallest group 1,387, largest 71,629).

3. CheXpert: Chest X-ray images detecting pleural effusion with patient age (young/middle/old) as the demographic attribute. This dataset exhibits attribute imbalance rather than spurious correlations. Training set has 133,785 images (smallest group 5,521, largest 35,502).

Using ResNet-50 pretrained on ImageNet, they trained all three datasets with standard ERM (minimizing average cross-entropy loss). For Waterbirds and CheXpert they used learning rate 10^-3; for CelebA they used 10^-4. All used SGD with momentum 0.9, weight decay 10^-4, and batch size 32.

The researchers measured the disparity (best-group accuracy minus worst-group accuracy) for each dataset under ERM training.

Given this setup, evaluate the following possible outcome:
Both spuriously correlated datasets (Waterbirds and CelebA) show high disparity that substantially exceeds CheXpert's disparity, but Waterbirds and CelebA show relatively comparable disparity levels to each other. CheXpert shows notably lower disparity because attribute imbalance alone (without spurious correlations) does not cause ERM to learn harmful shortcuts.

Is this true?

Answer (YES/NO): NO